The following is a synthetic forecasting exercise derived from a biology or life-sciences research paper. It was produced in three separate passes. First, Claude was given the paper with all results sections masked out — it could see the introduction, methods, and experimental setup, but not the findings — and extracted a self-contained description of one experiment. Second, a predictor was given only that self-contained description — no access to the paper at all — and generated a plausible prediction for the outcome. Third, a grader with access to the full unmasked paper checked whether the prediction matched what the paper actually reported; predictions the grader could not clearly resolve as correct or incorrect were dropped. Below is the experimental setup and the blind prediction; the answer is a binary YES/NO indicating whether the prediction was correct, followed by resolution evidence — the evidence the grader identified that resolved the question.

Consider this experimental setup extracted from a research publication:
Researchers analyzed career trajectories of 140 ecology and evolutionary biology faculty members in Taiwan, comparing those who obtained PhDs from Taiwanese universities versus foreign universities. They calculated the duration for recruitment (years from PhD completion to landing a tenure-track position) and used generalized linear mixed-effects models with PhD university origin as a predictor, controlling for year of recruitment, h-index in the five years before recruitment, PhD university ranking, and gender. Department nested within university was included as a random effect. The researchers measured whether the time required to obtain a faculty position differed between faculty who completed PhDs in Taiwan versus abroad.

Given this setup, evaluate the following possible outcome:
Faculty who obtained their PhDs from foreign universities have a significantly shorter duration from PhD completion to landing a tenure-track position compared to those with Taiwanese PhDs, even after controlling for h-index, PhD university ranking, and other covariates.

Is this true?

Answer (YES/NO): NO